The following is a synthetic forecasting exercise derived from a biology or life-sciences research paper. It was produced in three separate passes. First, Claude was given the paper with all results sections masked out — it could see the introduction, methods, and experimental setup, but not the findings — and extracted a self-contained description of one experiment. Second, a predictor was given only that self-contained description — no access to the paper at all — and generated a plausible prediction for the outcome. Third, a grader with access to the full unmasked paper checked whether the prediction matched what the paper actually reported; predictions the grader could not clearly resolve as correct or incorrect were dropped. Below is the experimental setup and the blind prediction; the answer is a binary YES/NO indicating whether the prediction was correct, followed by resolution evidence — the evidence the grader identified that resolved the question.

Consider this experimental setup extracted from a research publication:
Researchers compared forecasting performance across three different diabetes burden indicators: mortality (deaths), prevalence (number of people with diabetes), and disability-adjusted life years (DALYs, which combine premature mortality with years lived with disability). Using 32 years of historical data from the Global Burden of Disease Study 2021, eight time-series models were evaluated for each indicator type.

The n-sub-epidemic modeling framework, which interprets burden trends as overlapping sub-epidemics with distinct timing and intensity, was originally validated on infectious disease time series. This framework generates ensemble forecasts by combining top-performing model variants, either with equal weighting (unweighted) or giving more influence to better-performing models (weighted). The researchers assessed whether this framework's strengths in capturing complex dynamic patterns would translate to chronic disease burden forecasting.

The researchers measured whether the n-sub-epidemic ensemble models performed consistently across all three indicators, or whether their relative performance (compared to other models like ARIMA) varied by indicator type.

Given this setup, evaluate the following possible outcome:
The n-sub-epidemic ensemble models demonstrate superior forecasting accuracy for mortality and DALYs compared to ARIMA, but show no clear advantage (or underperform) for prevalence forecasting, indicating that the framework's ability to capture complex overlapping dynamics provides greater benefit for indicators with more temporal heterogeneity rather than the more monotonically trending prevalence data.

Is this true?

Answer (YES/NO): NO